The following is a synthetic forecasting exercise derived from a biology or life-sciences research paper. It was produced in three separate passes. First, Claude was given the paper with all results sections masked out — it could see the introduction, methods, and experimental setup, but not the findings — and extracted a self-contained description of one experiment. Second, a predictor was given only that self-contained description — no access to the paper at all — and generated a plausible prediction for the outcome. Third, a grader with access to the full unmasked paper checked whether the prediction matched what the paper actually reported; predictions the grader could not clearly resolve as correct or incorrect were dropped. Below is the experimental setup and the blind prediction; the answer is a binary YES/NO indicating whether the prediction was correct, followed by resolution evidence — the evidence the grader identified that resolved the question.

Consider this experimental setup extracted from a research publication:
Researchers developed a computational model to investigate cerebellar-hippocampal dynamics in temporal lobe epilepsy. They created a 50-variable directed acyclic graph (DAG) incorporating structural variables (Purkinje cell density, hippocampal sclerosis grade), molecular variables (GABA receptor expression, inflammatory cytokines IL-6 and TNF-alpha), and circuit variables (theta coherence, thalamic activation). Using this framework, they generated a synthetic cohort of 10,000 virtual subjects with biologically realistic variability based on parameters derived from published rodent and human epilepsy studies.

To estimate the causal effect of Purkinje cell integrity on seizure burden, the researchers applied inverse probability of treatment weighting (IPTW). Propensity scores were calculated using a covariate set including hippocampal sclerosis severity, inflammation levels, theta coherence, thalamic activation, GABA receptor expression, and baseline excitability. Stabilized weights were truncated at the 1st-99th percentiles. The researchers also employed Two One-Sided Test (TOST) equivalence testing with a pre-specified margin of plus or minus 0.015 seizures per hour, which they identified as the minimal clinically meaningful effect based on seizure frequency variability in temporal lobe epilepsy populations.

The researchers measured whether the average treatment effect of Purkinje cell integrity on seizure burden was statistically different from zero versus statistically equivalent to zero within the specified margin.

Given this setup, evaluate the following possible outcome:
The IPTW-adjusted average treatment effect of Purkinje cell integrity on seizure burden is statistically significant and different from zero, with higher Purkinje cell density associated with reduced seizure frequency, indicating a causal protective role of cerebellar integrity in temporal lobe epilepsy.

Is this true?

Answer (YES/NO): NO